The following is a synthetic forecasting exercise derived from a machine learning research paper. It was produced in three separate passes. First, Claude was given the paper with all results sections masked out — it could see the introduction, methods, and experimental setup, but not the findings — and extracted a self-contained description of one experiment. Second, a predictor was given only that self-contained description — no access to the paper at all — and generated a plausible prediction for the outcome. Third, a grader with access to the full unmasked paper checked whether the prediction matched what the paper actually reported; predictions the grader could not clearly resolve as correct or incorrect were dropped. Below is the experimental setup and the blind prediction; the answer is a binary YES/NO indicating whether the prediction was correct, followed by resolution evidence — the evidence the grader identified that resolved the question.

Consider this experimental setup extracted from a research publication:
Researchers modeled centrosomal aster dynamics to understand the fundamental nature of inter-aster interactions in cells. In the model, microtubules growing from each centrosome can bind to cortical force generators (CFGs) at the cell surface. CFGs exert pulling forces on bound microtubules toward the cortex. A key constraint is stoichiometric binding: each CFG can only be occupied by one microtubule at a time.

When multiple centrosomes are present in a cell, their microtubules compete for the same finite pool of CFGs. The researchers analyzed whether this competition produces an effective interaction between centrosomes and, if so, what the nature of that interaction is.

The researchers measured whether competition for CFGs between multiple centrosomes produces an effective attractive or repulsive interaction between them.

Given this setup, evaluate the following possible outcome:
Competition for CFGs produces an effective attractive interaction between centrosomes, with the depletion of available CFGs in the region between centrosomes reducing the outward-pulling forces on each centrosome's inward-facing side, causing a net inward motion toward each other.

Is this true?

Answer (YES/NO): NO